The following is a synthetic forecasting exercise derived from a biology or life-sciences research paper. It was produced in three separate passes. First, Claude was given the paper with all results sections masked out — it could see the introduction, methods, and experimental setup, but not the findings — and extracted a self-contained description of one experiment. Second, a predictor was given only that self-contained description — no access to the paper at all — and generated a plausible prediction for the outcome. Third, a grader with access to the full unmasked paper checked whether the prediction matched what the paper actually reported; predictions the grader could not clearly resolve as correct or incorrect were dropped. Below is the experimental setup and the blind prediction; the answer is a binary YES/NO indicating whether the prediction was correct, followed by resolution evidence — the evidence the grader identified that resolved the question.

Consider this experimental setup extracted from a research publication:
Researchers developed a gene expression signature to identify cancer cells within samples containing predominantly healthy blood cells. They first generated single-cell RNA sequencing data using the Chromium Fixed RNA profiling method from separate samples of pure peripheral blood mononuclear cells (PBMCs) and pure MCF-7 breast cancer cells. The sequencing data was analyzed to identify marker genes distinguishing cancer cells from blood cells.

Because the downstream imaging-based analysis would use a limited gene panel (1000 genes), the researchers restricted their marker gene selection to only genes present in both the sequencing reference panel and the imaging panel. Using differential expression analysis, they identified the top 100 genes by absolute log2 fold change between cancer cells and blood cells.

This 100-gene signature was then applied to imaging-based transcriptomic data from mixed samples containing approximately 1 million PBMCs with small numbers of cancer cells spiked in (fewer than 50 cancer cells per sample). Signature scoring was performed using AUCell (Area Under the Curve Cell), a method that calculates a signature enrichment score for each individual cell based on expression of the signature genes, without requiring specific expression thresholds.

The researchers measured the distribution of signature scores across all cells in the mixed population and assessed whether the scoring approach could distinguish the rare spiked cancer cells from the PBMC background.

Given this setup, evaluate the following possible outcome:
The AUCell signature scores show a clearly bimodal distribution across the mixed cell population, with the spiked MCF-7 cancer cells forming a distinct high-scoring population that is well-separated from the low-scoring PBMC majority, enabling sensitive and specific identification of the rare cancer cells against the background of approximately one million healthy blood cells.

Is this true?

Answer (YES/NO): NO